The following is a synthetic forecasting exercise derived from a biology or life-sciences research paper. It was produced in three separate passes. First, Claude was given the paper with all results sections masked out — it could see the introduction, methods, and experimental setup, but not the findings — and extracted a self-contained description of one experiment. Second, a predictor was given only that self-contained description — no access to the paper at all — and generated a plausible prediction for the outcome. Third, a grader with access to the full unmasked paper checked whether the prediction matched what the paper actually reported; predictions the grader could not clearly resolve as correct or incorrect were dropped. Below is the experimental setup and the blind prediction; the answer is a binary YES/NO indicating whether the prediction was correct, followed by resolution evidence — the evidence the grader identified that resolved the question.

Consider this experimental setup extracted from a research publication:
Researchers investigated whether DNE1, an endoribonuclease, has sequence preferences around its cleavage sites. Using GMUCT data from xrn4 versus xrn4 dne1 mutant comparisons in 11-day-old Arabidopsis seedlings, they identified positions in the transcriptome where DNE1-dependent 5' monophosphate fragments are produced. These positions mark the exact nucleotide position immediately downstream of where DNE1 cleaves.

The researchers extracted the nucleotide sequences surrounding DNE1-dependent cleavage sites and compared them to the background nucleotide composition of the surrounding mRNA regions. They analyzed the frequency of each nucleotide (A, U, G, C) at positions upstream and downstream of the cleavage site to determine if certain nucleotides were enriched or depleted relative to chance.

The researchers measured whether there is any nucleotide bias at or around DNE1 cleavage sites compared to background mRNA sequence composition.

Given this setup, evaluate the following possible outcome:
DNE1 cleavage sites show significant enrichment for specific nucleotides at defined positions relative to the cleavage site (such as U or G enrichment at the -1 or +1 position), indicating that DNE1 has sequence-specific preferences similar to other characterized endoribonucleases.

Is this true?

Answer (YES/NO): YES